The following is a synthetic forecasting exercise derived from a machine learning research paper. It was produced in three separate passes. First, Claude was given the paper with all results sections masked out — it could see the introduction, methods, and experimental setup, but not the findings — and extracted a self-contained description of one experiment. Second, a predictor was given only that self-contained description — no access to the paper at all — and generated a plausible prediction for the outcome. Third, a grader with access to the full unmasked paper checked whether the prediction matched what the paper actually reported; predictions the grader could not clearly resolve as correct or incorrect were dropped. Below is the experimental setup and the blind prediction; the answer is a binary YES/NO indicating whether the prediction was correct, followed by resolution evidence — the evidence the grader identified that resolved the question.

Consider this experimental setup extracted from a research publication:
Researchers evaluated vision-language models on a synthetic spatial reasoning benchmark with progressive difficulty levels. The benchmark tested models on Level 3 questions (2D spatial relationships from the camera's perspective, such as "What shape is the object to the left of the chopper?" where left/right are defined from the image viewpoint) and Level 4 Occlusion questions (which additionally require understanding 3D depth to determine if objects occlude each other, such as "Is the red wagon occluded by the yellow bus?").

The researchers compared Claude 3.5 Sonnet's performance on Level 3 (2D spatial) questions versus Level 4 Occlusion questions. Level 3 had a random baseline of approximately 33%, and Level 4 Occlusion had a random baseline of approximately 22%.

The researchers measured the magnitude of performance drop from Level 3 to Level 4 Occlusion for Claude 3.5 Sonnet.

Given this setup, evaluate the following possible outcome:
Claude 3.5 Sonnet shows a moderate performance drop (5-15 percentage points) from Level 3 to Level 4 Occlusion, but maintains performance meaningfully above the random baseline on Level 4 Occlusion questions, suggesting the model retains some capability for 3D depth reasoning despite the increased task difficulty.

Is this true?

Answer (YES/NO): NO